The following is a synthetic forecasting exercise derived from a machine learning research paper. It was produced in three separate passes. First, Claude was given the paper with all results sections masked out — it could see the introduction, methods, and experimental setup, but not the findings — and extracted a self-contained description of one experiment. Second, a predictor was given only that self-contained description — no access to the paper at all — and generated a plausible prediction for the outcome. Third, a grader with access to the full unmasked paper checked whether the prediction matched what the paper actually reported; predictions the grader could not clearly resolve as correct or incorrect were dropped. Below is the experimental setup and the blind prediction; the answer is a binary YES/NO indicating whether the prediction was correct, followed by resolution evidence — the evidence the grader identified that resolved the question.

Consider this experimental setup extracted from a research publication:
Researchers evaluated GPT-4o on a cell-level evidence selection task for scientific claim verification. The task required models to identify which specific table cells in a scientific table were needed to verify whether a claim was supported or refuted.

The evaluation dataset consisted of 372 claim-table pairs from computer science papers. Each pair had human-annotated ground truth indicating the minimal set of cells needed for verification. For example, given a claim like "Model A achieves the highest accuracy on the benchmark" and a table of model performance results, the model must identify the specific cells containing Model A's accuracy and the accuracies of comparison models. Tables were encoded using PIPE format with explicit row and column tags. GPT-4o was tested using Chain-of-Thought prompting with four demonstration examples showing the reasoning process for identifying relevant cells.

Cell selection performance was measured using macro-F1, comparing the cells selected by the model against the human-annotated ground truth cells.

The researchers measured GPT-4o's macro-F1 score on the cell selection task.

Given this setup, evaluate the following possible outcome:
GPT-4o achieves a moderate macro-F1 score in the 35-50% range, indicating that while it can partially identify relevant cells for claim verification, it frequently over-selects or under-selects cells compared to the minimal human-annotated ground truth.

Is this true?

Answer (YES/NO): NO